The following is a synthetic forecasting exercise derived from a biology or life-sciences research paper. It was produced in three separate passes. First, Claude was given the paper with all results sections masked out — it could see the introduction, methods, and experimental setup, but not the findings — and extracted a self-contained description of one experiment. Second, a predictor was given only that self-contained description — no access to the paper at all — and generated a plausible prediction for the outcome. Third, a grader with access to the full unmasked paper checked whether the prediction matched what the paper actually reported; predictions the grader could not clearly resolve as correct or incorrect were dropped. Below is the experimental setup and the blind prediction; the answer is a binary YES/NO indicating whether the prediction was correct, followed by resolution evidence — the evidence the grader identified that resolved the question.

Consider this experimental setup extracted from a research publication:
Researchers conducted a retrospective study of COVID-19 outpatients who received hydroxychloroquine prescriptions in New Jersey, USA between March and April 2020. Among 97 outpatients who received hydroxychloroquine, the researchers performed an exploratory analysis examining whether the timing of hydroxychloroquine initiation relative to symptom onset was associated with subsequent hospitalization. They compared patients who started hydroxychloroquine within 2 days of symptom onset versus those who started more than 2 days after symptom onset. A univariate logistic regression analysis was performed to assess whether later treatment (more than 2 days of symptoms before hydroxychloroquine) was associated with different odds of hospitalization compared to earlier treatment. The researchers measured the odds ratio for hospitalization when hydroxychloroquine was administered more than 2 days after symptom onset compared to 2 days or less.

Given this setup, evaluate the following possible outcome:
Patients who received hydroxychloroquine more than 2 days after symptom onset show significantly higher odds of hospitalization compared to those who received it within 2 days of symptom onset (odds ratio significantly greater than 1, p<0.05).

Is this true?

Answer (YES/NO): NO